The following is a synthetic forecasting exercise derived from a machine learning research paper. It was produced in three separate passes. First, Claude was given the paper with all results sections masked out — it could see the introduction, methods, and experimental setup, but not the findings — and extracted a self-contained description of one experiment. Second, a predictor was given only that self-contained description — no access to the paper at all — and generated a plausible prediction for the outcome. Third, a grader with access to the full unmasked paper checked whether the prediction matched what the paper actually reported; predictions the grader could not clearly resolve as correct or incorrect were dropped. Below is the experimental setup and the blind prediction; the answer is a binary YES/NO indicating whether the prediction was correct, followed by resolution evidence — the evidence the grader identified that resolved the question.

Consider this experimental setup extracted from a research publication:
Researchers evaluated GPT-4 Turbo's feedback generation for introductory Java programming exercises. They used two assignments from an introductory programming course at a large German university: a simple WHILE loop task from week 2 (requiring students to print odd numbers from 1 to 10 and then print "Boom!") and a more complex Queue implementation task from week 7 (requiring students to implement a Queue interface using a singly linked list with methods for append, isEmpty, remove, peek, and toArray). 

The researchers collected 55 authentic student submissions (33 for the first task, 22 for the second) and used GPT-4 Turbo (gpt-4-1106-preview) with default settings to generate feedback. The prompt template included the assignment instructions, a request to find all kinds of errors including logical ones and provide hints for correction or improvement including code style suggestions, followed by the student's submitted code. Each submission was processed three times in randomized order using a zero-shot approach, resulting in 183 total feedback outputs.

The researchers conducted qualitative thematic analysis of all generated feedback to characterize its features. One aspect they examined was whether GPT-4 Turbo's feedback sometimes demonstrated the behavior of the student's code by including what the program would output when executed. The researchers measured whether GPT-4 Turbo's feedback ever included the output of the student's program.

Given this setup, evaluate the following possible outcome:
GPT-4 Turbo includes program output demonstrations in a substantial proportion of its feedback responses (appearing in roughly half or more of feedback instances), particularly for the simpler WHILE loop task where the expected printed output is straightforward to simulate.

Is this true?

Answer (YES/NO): NO